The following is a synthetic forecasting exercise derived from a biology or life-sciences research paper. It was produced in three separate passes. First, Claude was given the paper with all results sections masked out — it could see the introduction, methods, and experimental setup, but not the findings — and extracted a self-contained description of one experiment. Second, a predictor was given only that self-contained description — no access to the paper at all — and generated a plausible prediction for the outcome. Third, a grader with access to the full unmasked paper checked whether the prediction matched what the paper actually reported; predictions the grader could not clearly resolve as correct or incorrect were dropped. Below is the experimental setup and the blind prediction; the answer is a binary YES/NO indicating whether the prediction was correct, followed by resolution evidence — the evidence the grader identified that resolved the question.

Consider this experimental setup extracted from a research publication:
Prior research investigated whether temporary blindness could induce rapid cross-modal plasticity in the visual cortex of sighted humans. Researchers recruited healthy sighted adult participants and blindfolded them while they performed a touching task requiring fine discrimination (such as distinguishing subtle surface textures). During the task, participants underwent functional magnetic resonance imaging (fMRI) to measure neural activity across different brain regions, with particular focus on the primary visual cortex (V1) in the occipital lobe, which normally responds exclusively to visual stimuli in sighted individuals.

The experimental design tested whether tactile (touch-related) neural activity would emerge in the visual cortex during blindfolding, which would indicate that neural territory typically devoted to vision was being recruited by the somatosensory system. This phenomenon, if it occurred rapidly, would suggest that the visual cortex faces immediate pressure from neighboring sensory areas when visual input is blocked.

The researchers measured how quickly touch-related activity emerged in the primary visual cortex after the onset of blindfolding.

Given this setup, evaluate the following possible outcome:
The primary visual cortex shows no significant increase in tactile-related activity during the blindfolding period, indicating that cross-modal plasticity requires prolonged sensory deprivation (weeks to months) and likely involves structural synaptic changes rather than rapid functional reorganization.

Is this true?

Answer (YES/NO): NO